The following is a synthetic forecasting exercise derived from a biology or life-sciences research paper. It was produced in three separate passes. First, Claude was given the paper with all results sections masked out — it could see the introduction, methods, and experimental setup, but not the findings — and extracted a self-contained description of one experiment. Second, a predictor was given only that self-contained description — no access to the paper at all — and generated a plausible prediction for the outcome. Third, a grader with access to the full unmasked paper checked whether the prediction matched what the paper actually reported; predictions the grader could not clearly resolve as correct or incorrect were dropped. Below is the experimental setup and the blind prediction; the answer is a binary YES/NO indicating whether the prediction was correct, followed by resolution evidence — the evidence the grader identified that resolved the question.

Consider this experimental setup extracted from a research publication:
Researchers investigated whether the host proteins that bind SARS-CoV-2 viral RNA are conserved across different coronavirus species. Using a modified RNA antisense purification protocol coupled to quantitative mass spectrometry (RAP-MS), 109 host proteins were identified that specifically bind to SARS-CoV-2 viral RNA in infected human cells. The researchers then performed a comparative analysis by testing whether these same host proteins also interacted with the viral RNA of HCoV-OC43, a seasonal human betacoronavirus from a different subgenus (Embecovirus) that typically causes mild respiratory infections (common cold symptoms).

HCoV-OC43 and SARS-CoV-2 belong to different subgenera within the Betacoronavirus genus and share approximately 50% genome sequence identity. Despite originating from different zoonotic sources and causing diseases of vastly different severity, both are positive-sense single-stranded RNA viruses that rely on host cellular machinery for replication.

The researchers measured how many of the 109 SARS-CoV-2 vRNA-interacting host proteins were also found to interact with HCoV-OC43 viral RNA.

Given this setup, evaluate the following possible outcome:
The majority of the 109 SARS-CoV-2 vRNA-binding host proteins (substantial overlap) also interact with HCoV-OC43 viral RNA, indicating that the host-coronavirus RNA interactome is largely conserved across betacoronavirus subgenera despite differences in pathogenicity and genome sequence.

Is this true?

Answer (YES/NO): YES